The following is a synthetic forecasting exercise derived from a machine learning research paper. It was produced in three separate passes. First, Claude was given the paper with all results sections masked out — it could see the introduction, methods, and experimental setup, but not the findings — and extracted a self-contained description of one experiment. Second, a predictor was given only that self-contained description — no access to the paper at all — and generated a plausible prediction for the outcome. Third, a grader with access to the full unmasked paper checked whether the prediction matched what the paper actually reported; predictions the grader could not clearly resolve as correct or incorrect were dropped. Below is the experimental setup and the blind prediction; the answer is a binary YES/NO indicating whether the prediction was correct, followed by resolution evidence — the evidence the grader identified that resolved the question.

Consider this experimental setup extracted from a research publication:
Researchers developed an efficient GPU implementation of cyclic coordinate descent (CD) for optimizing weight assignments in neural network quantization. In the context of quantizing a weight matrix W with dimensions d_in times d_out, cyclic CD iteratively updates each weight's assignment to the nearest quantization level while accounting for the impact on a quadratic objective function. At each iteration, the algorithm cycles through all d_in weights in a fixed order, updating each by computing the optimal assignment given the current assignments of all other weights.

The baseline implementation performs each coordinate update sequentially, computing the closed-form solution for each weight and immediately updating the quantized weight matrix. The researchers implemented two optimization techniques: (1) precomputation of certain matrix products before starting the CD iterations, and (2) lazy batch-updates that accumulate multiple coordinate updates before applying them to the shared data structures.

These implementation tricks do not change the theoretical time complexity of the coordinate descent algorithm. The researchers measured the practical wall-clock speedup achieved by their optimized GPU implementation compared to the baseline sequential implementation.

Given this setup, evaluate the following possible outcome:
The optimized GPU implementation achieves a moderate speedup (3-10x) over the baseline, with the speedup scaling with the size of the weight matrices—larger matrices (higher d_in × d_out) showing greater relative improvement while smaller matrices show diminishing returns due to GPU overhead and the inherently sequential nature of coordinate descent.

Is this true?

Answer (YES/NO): NO